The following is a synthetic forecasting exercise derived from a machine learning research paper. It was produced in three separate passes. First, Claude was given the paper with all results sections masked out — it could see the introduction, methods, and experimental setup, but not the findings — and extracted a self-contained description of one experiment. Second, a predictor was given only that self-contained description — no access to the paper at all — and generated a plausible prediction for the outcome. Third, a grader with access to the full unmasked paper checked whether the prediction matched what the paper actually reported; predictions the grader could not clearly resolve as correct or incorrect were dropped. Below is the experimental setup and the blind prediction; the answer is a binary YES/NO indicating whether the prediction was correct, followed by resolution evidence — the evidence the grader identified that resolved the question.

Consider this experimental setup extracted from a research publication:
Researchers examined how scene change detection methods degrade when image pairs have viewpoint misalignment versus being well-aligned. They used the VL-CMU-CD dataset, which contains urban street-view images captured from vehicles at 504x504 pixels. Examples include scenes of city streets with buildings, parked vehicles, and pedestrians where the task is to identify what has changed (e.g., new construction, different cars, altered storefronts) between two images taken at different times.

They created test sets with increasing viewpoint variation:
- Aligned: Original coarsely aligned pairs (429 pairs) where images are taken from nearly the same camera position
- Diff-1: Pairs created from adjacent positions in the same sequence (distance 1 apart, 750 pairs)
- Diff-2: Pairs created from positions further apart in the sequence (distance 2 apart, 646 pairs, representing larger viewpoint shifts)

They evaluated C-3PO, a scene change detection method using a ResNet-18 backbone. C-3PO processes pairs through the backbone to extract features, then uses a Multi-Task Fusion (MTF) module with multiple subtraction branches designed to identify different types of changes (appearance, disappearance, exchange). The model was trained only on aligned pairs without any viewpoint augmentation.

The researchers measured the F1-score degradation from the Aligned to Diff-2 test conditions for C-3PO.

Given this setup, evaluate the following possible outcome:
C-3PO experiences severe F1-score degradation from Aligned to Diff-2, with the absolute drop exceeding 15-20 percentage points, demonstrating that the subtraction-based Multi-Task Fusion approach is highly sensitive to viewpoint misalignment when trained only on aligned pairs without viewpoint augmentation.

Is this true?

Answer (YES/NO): NO